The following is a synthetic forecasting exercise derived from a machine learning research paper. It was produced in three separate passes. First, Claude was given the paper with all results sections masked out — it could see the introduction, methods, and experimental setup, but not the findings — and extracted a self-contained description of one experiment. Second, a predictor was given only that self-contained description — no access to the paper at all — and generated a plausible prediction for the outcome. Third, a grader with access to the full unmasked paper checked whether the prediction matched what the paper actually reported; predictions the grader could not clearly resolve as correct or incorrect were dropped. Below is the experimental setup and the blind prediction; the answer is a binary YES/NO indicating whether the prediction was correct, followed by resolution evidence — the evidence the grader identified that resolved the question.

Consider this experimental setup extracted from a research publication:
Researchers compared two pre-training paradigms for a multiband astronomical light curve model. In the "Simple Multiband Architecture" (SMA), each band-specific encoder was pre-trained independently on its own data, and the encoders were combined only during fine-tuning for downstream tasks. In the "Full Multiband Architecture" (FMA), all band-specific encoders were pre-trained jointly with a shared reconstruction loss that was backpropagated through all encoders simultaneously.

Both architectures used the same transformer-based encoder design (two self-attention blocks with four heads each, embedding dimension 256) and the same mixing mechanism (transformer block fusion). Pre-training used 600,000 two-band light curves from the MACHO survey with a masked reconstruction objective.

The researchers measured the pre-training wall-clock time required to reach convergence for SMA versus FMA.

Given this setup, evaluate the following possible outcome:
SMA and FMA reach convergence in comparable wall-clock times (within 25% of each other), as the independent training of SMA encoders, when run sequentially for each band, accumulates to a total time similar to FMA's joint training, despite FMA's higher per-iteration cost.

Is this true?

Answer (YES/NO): NO